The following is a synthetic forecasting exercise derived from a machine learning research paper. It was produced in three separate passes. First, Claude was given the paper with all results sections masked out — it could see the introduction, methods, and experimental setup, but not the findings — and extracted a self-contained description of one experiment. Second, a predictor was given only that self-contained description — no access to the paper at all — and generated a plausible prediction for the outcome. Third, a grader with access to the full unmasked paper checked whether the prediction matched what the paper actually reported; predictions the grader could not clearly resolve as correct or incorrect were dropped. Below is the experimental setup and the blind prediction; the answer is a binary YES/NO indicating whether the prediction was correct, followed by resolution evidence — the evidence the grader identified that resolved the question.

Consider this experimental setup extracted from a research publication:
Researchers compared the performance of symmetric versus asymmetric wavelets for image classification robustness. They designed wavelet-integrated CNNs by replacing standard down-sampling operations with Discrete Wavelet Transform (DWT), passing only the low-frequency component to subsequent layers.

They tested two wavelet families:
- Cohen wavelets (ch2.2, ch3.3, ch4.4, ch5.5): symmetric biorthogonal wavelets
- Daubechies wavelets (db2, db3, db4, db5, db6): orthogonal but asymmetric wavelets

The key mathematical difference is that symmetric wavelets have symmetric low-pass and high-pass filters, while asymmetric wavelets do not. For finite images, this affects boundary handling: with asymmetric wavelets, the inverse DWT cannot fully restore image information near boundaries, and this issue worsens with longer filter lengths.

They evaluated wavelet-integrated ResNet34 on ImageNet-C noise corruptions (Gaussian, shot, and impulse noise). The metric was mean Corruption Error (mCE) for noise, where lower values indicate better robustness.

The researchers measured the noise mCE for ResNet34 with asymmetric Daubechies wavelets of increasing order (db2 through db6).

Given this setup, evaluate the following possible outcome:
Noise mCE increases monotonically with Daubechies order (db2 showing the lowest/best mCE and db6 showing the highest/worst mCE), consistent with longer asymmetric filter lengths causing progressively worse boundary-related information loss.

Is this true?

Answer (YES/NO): NO